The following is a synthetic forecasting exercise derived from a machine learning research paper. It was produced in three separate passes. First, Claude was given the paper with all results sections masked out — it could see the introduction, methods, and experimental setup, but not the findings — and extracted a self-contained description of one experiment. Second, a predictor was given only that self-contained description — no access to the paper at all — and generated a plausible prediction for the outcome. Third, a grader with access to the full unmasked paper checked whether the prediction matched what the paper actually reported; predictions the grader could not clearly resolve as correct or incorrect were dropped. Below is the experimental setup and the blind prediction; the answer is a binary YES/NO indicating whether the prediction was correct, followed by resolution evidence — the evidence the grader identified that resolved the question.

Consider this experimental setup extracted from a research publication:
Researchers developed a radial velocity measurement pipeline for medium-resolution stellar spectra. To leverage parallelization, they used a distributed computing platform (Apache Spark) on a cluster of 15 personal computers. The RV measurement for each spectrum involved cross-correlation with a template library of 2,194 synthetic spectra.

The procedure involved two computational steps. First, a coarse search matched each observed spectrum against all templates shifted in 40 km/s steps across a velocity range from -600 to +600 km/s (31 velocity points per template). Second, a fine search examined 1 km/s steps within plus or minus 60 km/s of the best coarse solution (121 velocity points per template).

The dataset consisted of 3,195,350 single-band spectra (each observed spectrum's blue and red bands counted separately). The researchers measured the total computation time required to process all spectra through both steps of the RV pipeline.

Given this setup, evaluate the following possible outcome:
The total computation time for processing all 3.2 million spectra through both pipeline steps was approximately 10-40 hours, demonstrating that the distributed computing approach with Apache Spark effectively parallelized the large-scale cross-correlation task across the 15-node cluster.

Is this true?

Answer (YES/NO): NO